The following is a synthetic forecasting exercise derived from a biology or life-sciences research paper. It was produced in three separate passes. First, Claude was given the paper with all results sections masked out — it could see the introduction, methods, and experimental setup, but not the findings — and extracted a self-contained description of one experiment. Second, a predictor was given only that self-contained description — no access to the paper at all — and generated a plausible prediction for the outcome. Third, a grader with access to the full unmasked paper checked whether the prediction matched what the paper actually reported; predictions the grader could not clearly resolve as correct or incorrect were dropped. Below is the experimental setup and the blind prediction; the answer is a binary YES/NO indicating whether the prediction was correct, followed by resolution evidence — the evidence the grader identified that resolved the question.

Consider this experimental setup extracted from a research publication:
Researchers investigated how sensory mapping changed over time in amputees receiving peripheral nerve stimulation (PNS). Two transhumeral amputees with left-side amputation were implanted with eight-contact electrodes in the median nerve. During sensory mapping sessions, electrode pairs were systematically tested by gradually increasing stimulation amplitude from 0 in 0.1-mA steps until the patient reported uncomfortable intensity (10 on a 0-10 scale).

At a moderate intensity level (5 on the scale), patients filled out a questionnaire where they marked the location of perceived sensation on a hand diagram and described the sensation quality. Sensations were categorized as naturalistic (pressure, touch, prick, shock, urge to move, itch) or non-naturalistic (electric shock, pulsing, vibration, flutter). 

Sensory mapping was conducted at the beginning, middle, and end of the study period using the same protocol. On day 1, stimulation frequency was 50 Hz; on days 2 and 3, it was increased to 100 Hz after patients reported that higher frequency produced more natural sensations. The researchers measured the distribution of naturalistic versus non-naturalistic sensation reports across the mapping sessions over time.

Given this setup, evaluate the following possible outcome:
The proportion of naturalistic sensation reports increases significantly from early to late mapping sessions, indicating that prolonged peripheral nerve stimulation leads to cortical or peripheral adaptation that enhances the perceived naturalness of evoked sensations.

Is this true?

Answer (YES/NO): YES